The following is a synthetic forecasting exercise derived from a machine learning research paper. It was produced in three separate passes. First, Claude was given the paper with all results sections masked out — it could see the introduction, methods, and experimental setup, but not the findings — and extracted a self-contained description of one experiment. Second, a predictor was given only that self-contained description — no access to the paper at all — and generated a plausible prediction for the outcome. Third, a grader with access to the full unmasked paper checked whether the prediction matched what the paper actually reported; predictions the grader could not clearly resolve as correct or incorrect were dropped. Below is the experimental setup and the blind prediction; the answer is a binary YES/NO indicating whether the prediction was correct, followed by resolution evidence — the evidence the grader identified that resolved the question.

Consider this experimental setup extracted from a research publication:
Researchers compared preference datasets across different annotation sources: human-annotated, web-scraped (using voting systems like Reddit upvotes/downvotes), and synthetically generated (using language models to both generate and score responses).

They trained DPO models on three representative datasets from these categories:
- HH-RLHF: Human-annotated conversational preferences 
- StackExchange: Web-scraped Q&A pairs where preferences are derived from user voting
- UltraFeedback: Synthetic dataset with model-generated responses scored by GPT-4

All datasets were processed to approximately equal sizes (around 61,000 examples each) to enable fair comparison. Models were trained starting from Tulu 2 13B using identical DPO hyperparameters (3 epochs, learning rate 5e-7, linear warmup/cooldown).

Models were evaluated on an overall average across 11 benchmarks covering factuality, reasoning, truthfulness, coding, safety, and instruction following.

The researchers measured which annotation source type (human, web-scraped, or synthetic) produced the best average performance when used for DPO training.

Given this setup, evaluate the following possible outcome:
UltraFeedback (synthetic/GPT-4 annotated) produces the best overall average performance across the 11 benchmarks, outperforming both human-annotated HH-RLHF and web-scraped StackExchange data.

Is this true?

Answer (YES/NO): YES